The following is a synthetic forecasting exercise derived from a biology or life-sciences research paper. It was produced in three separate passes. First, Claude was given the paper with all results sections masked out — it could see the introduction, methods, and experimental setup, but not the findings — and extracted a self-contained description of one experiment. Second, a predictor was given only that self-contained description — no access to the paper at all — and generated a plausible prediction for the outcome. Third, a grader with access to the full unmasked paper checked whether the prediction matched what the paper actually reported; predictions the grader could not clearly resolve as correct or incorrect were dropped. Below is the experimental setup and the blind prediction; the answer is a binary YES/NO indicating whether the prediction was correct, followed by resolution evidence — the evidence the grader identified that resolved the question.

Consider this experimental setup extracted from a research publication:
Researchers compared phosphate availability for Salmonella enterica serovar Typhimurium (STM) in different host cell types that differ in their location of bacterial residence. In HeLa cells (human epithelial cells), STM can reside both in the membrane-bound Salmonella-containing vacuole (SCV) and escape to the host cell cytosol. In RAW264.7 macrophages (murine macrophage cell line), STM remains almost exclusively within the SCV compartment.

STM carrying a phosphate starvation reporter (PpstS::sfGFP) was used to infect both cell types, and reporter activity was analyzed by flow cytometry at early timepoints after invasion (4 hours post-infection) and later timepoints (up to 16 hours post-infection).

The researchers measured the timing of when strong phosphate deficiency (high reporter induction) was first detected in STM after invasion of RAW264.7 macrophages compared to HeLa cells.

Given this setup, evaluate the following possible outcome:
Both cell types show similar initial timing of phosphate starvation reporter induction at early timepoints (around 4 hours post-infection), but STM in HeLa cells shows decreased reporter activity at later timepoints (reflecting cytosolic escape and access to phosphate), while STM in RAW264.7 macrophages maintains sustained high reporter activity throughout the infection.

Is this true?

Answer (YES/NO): NO